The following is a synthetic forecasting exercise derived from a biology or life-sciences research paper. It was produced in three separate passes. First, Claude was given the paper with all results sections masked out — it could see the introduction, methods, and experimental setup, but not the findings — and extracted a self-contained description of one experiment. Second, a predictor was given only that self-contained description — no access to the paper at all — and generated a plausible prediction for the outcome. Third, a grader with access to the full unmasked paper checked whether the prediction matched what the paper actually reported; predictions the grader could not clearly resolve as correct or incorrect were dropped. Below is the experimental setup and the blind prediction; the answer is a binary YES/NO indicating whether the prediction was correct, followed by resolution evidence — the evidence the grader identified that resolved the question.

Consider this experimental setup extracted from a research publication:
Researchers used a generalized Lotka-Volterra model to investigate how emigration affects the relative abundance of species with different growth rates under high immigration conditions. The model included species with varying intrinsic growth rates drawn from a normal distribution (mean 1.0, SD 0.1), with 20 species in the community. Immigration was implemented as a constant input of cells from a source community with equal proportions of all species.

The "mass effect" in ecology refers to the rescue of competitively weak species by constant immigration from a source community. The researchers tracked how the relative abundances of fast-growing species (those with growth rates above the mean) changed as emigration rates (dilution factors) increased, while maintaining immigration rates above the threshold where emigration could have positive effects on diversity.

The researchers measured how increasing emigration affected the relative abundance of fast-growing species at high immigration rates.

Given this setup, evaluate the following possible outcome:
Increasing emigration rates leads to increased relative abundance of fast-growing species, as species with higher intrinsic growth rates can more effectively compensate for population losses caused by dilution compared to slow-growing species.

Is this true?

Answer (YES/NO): NO